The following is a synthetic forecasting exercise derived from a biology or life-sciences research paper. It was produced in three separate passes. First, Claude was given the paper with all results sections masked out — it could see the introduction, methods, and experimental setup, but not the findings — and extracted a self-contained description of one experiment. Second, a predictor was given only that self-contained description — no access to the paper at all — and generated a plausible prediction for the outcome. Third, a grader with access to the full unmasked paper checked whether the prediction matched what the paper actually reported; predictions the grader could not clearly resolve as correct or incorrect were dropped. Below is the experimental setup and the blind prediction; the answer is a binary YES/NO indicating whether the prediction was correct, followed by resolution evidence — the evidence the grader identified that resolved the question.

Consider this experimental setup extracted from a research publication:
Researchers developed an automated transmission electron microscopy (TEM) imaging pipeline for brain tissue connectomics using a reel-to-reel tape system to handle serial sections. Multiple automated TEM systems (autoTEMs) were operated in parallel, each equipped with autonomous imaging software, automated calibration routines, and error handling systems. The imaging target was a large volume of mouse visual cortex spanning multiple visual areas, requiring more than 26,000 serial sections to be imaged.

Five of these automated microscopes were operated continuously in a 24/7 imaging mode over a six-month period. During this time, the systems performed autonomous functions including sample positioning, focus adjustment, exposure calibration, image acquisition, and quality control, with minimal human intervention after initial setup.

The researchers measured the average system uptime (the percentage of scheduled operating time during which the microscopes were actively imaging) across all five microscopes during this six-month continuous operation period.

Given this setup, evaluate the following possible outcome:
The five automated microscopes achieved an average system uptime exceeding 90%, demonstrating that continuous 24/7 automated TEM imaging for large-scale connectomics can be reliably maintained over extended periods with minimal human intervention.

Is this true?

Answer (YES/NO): NO